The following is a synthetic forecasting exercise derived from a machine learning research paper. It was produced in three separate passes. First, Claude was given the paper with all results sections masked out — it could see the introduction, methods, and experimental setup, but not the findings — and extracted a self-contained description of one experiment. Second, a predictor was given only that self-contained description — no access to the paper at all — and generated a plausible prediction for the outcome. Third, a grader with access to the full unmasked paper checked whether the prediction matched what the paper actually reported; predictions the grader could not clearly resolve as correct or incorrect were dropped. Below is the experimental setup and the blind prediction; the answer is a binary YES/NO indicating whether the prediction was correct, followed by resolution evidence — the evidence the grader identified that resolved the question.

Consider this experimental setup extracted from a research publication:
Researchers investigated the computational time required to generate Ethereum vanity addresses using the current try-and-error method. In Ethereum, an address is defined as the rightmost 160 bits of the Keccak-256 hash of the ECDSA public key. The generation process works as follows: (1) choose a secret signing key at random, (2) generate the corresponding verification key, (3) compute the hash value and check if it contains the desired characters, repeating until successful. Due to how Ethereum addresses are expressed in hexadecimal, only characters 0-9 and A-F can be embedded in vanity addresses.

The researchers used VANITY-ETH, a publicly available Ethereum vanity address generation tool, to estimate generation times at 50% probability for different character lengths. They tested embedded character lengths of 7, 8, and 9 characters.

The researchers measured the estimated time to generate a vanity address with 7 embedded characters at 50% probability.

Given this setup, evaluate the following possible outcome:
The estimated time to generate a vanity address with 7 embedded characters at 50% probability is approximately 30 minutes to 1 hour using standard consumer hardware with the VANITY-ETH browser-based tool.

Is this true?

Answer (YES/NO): NO